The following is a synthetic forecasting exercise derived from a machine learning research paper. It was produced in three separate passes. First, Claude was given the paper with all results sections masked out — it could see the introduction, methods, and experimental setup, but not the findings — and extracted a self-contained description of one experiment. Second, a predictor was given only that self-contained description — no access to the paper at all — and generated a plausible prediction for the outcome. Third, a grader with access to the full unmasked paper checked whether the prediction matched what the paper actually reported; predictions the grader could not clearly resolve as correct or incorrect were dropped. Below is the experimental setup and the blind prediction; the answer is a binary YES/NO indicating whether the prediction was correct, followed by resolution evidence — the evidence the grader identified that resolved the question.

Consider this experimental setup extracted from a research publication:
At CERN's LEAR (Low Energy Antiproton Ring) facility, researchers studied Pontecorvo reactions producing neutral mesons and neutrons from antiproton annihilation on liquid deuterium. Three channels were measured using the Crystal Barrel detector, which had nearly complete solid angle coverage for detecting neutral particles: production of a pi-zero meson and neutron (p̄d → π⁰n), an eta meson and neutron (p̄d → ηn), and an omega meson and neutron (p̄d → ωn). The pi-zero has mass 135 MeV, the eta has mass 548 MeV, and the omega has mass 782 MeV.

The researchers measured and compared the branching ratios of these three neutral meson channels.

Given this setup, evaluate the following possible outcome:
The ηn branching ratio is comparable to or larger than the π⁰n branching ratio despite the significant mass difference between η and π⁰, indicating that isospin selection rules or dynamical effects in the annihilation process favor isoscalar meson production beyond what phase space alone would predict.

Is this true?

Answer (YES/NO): NO